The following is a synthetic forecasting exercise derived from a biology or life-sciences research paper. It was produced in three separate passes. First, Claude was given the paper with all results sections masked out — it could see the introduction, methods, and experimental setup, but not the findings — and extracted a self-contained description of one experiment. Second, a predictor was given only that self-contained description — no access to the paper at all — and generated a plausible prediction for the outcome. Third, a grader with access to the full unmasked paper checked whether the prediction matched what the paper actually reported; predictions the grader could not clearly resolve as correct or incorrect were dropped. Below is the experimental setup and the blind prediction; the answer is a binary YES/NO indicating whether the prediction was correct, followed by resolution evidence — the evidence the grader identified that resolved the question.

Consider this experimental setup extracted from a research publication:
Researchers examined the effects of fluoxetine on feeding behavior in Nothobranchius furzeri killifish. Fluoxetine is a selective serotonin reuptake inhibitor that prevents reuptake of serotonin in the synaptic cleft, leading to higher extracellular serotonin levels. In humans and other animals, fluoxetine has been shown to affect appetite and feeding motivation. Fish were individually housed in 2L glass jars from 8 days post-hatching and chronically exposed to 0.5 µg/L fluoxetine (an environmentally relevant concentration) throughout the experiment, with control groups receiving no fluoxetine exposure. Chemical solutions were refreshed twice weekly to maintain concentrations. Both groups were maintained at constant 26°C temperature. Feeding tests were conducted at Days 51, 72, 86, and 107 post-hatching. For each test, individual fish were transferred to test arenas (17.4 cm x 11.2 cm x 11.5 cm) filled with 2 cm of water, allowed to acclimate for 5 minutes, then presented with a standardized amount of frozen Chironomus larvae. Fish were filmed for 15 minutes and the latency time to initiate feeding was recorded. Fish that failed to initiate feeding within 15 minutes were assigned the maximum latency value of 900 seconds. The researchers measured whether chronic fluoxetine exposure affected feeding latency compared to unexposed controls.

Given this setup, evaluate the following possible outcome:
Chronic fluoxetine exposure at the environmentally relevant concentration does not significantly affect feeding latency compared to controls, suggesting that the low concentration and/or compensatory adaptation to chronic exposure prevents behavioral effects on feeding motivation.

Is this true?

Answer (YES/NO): NO